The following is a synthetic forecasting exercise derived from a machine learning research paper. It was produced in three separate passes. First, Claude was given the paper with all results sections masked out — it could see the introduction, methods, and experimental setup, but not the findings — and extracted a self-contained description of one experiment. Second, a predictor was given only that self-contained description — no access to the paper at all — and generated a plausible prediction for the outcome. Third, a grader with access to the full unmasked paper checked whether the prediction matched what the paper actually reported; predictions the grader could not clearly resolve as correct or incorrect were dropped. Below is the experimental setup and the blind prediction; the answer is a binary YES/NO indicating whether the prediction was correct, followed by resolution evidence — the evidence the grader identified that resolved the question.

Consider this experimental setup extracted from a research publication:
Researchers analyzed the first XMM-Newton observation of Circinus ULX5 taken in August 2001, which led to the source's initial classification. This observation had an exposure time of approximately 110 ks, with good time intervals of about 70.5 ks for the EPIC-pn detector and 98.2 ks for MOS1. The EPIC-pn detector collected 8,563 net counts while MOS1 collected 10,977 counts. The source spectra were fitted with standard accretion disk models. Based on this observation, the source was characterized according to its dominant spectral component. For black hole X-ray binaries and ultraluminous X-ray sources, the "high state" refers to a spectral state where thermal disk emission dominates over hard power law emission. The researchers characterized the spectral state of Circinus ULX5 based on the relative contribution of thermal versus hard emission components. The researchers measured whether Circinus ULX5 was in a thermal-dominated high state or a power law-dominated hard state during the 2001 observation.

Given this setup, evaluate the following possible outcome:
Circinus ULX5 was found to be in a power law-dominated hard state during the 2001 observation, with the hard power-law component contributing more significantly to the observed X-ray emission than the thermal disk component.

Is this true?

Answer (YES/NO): YES